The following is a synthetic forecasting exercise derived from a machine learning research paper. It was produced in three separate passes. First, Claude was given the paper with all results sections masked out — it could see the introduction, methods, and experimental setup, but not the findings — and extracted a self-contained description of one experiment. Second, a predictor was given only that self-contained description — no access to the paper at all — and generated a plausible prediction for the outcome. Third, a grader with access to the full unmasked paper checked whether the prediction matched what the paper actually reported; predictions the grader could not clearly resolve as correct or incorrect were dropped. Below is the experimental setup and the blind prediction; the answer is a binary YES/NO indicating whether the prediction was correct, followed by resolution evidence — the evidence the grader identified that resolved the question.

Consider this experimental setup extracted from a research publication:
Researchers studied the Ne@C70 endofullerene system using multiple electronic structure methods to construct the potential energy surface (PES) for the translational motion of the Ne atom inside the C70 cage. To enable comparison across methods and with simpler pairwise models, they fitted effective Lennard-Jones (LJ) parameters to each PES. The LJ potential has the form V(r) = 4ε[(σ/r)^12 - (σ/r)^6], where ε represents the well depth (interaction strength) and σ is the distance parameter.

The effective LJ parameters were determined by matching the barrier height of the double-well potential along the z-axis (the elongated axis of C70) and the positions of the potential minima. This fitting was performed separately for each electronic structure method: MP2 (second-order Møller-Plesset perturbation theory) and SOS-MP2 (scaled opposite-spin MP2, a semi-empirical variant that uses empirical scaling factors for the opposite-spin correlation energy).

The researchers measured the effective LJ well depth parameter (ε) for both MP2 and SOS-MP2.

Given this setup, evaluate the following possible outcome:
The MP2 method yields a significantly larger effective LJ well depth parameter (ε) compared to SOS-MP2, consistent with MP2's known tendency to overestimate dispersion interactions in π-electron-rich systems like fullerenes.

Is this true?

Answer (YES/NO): YES